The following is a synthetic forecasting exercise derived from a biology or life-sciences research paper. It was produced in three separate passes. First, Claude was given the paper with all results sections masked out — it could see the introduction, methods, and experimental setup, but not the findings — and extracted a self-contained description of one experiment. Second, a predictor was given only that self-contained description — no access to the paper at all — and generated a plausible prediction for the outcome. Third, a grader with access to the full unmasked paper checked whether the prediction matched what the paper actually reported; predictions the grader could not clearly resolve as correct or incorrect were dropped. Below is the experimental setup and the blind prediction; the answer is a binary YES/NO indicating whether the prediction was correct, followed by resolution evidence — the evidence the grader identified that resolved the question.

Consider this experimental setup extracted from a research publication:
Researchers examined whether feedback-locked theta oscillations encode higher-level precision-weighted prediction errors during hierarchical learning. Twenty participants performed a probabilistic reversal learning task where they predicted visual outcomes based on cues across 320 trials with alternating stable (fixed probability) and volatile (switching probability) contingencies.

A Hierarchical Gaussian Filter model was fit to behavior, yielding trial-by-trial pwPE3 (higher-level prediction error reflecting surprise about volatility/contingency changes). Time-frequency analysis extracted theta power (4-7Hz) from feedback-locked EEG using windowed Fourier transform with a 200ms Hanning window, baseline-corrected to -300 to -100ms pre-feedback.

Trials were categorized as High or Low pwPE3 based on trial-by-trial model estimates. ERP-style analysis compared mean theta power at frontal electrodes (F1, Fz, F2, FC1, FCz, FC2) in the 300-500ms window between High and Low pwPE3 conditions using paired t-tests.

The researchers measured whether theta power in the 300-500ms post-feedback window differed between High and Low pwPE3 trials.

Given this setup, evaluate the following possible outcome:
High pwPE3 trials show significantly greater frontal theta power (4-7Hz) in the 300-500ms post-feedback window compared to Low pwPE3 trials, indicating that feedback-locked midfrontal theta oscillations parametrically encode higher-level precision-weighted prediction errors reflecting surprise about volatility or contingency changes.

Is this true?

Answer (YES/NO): NO